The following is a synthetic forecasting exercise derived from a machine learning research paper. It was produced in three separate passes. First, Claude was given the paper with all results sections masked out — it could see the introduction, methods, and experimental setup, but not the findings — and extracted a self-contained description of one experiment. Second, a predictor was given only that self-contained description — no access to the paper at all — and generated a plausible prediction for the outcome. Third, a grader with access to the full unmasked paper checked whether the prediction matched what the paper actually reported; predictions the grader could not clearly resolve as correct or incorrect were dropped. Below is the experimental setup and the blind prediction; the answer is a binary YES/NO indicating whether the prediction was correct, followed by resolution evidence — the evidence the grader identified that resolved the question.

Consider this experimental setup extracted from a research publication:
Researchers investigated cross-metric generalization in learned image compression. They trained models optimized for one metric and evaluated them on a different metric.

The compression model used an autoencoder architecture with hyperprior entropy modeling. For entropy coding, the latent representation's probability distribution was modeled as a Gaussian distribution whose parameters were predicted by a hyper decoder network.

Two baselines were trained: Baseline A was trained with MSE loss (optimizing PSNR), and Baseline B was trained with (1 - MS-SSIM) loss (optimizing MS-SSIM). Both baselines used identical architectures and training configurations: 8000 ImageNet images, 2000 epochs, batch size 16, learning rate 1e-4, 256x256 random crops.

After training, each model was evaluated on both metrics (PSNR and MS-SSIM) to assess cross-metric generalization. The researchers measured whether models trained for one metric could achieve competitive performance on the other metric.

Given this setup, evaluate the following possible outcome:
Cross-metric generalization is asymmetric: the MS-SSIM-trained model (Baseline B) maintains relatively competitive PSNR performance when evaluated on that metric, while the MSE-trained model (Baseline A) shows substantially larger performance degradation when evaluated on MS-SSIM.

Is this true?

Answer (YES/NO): NO